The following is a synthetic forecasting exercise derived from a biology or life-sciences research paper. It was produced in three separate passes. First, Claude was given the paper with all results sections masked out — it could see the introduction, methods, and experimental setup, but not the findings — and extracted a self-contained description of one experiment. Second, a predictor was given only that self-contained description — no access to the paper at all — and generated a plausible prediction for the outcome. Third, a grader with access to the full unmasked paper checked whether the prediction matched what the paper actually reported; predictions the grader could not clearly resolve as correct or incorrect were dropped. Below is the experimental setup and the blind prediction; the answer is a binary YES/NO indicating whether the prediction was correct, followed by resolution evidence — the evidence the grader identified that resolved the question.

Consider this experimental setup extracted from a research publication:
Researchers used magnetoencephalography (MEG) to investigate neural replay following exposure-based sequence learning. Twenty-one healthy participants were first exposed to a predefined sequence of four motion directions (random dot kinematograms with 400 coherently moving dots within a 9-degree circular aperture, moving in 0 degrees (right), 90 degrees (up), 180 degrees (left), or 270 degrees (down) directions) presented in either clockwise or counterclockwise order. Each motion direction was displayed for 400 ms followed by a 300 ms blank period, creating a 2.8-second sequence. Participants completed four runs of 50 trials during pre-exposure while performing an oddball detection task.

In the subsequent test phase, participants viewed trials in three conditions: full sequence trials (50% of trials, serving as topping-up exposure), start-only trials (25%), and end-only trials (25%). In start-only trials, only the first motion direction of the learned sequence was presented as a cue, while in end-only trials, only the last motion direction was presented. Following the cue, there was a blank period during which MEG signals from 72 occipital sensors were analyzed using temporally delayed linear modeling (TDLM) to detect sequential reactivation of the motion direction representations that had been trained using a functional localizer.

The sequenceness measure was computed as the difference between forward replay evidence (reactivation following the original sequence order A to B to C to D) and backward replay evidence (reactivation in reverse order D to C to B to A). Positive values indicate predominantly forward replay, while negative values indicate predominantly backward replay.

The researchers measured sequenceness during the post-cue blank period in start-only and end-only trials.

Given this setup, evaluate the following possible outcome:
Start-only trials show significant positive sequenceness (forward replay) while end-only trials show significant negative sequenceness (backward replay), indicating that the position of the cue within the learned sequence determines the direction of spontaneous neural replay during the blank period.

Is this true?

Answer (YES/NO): NO